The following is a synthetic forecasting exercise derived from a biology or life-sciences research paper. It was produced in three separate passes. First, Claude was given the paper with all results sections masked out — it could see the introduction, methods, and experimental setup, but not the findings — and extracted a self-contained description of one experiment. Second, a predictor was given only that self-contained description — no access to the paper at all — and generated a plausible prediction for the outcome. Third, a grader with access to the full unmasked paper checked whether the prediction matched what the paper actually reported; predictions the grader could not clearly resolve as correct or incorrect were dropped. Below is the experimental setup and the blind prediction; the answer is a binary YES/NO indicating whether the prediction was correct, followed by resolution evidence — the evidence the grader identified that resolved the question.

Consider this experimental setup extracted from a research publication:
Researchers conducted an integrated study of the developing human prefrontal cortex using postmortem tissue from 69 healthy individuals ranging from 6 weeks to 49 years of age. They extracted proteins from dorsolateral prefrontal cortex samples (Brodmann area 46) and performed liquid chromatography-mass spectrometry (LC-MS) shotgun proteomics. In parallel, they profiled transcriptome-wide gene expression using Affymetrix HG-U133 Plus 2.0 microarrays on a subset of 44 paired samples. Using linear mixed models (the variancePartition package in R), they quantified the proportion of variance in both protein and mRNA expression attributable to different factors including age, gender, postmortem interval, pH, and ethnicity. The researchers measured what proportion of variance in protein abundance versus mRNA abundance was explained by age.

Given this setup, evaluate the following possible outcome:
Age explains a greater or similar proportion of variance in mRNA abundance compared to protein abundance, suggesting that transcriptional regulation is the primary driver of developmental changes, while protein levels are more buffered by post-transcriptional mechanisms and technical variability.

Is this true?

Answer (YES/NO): NO